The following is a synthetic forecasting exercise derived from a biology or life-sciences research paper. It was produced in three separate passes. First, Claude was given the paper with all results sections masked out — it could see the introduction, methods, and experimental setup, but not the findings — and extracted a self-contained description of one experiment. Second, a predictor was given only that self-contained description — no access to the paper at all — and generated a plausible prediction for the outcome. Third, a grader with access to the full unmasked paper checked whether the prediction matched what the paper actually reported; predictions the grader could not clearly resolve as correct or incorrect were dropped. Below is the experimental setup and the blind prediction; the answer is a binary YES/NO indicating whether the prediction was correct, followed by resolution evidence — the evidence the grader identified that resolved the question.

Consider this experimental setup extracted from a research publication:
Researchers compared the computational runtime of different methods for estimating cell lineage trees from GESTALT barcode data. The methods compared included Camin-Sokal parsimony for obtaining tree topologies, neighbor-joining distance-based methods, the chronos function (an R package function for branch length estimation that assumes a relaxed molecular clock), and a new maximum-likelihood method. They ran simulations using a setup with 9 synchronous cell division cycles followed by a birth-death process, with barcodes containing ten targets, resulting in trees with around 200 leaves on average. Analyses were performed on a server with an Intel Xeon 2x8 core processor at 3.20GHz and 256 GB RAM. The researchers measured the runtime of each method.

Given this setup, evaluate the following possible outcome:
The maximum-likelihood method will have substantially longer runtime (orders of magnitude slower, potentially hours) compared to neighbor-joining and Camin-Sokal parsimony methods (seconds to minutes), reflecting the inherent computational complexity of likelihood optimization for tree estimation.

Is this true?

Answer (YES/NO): YES